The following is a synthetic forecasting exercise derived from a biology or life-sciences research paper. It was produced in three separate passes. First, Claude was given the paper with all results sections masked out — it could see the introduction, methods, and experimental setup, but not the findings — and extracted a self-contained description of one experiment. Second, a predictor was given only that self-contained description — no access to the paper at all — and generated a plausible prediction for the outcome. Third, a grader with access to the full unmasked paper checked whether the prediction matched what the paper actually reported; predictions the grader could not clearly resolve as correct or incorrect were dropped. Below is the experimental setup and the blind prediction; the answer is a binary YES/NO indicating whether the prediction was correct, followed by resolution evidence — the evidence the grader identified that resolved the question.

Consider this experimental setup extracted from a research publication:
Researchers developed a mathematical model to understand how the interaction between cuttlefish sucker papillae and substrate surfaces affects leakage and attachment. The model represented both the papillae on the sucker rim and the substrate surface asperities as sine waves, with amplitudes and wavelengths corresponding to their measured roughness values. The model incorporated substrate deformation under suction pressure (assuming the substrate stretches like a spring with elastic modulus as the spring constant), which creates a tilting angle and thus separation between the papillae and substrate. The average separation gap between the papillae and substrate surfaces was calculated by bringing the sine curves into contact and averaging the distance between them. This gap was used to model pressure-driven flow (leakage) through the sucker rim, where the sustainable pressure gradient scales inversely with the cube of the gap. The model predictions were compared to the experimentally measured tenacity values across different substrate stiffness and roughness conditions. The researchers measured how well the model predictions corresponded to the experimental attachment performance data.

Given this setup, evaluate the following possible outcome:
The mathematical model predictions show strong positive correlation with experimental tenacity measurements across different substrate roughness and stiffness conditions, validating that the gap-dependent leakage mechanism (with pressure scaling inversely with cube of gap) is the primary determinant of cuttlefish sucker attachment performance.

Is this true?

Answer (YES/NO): NO